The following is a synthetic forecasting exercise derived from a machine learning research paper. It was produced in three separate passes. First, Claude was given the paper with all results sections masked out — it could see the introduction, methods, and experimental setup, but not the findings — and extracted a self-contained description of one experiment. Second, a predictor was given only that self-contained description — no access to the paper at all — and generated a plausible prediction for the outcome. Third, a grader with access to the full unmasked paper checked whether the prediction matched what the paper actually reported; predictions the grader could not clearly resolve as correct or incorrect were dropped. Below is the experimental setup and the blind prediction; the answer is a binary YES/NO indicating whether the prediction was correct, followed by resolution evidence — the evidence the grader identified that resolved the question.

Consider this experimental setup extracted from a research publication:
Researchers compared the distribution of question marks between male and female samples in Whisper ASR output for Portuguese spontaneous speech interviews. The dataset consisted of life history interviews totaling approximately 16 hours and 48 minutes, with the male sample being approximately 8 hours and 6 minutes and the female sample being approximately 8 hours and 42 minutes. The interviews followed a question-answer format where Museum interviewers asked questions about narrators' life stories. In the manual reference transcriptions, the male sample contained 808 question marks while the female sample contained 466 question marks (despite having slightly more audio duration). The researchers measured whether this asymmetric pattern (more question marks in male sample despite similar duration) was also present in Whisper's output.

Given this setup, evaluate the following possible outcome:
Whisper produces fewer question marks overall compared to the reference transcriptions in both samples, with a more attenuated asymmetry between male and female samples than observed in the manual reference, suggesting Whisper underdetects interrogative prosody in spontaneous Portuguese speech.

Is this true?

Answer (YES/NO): NO